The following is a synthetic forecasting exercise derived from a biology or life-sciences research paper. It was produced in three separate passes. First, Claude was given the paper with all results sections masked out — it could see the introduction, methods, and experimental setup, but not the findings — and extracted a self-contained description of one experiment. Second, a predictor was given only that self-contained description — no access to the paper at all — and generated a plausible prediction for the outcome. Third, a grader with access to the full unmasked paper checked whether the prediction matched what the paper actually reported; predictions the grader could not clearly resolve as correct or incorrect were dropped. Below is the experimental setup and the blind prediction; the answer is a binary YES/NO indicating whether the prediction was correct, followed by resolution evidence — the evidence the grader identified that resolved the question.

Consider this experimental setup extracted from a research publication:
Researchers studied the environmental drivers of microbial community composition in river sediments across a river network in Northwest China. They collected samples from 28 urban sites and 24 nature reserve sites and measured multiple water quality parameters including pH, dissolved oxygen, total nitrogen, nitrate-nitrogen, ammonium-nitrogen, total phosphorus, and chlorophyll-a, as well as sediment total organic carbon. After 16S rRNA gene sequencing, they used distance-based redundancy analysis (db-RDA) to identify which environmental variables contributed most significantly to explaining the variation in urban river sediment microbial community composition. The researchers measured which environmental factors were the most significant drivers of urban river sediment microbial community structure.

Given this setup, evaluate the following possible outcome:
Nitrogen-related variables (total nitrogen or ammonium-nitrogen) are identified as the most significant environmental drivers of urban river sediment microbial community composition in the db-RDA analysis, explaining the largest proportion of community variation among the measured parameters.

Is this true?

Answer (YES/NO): YES